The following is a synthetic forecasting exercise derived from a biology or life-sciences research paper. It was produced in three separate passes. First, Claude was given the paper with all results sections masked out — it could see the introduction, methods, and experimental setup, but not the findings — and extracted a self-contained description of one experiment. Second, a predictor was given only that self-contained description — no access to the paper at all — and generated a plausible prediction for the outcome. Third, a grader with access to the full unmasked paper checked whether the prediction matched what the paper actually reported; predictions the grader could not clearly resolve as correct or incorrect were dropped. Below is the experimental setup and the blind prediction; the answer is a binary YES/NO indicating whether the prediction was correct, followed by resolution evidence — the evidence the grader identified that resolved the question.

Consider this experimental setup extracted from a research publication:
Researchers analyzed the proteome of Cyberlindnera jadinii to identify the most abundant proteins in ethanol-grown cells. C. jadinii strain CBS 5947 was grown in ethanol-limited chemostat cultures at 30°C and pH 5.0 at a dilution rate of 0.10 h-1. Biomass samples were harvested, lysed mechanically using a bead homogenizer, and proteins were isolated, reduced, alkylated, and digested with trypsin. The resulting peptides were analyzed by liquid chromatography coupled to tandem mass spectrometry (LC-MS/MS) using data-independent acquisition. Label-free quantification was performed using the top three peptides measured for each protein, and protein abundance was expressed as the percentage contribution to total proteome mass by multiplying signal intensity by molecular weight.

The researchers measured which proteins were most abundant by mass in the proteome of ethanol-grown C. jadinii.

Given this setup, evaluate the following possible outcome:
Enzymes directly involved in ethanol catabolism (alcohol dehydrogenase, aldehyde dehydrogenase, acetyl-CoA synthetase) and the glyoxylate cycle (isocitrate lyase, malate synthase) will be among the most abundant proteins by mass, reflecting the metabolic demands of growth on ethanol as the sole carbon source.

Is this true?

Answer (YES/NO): YES